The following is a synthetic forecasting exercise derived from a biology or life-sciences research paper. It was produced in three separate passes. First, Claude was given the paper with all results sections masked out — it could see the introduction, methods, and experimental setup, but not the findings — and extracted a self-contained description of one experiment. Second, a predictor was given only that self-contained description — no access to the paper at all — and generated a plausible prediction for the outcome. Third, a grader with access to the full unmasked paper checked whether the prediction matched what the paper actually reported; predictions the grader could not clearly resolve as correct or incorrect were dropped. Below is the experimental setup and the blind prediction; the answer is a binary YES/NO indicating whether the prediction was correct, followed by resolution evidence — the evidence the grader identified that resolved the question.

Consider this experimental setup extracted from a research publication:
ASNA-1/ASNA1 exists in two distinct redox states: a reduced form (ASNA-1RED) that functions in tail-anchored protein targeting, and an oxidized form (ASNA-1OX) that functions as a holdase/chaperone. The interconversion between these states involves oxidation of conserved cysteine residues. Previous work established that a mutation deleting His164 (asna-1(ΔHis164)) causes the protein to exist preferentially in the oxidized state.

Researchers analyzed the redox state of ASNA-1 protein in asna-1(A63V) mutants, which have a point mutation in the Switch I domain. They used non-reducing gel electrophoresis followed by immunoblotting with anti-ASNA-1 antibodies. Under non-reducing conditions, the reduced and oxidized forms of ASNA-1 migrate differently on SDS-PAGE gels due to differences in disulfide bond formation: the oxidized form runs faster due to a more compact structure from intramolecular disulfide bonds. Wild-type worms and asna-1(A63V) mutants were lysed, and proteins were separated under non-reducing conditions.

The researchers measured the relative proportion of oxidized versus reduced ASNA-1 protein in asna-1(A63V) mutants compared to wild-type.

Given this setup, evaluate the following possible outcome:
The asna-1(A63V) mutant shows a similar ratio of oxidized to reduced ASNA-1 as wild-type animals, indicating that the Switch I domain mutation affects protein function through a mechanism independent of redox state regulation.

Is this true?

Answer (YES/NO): NO